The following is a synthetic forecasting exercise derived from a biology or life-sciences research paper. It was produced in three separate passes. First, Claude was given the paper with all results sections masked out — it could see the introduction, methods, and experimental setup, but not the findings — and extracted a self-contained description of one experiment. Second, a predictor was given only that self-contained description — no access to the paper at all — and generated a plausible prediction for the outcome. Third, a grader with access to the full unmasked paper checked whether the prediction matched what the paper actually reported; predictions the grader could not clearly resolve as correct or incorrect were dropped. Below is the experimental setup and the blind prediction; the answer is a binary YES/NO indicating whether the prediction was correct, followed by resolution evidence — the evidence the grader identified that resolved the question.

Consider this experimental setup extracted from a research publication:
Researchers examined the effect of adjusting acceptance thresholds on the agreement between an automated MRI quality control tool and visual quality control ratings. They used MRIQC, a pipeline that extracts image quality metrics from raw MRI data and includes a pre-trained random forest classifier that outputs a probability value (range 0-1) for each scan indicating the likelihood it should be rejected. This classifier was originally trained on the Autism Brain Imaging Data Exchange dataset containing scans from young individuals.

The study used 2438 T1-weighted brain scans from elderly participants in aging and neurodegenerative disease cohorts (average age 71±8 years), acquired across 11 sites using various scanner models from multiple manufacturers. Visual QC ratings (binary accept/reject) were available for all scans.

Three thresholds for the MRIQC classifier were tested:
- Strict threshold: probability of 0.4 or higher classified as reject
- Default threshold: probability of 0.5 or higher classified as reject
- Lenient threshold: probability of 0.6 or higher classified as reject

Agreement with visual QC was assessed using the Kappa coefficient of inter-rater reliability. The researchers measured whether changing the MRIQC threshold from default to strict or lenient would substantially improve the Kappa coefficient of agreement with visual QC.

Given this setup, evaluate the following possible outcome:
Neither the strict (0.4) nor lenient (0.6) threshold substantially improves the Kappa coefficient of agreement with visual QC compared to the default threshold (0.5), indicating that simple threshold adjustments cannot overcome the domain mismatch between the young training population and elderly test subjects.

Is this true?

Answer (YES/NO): NO